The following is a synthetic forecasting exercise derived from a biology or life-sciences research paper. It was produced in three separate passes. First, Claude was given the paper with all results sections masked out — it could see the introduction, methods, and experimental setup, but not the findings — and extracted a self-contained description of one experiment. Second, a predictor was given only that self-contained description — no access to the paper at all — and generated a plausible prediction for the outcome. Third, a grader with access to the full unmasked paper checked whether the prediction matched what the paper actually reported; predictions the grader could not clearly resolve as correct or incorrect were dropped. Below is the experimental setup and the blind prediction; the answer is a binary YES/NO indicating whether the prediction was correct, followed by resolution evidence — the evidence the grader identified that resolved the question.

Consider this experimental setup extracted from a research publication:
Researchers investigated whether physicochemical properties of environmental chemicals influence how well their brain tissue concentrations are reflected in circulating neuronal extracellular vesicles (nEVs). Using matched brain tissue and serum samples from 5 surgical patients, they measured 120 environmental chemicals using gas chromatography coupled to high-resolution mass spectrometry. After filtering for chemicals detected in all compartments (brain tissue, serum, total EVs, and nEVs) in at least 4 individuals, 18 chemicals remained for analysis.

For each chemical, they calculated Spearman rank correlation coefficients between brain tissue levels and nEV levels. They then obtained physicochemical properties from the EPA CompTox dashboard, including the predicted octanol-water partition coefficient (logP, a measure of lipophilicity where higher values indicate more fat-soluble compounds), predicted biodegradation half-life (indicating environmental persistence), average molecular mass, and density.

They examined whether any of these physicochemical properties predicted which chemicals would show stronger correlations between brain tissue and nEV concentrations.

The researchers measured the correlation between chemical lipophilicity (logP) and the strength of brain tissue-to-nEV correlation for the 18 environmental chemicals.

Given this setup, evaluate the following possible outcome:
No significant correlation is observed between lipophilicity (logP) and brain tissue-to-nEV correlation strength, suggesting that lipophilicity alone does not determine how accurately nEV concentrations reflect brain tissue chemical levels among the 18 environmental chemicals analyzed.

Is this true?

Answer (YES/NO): YES